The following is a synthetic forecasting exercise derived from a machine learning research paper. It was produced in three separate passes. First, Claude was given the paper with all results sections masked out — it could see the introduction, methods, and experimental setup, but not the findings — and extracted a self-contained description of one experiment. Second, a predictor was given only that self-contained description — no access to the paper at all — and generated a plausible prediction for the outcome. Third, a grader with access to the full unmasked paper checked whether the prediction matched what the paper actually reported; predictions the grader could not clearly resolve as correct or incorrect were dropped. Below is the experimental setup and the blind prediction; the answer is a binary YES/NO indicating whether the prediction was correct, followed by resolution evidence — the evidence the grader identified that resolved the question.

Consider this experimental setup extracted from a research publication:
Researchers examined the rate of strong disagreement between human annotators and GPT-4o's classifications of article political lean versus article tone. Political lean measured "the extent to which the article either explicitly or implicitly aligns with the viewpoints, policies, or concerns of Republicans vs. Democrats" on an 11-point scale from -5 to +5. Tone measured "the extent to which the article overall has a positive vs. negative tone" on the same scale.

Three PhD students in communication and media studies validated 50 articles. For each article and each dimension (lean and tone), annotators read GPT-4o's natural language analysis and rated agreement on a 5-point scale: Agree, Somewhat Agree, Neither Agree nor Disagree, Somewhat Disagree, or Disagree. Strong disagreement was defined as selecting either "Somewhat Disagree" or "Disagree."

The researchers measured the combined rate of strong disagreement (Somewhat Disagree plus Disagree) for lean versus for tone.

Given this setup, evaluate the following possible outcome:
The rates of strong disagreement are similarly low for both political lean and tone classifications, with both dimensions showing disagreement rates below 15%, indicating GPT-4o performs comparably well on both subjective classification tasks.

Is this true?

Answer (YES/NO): NO